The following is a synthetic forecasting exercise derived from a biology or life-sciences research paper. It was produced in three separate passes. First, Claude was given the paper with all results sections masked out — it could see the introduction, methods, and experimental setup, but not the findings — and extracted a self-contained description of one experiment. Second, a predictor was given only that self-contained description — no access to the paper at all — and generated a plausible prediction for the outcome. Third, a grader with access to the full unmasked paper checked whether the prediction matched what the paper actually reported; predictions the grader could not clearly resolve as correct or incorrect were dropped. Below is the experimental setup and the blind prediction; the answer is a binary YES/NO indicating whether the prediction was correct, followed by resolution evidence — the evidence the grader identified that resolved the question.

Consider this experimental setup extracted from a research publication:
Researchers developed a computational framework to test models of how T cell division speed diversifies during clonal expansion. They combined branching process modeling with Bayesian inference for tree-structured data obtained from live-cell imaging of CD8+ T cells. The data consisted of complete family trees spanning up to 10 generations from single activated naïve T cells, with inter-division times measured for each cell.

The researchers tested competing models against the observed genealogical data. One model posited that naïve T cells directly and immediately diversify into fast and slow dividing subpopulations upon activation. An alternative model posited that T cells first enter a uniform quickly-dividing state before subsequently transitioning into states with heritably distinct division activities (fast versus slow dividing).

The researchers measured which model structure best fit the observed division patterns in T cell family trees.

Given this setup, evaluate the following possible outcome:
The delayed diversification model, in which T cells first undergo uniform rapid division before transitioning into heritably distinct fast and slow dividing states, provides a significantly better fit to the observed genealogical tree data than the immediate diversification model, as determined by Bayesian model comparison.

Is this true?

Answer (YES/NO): YES